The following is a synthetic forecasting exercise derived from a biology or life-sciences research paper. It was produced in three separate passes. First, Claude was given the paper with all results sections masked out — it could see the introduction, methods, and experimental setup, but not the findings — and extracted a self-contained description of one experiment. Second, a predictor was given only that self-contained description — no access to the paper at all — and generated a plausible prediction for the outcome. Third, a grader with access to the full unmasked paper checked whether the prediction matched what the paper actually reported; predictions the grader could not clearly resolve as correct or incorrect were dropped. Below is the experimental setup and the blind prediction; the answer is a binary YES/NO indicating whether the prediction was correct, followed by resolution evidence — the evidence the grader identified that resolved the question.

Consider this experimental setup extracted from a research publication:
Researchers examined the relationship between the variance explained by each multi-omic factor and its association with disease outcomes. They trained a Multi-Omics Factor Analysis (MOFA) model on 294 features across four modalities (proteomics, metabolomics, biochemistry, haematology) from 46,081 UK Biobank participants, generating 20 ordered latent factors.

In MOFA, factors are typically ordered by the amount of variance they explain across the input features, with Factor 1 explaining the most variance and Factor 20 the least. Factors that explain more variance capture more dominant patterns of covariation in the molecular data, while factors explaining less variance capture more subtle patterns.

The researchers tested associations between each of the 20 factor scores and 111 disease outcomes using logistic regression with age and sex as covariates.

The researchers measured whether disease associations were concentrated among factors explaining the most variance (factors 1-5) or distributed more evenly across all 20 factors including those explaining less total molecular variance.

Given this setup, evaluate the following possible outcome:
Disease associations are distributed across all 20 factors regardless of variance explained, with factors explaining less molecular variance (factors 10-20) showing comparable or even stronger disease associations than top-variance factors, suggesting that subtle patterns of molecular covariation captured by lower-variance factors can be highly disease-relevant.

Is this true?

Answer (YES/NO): YES